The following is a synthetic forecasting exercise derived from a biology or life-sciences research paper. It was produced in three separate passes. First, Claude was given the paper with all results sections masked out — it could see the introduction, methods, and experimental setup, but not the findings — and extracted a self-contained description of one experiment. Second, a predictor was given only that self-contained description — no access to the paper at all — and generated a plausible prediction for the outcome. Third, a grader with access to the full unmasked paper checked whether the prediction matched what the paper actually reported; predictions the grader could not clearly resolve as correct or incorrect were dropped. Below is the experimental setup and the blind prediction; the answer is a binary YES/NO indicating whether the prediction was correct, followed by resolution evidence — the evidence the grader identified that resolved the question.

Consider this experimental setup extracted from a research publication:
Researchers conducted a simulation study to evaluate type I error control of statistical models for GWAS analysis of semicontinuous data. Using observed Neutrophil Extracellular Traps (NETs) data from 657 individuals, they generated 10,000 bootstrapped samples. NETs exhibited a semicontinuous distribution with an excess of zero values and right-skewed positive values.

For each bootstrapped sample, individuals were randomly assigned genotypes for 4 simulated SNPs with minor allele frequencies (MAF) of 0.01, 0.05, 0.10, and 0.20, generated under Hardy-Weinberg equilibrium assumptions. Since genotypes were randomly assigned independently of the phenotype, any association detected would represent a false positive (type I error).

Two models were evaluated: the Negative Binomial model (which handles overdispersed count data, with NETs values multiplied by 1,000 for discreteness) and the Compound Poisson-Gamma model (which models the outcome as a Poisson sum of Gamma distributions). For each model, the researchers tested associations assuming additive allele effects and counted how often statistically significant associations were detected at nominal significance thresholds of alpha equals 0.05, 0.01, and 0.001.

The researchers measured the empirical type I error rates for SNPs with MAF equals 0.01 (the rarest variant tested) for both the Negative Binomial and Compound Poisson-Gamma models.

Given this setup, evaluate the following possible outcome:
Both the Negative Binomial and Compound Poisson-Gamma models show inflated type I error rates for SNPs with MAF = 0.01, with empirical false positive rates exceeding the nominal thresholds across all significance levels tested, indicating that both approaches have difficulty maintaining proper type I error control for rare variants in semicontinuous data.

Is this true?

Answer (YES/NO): NO